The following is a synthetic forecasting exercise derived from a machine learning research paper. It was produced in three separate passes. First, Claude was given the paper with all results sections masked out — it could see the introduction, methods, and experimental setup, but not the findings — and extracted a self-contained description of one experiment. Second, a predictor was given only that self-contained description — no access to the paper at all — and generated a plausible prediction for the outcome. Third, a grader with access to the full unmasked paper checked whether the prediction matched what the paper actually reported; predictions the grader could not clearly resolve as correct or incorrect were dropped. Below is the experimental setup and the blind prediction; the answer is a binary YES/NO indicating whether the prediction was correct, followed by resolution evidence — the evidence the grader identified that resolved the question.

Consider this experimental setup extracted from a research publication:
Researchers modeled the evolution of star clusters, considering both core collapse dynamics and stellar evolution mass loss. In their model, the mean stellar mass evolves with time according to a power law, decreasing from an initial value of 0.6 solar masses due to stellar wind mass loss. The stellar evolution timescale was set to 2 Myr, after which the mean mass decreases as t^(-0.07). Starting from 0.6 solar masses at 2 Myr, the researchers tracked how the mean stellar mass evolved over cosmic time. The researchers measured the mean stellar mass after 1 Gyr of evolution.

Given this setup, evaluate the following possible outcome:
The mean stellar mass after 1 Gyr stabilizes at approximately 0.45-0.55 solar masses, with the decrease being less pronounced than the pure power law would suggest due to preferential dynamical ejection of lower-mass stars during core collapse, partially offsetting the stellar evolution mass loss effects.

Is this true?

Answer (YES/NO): NO